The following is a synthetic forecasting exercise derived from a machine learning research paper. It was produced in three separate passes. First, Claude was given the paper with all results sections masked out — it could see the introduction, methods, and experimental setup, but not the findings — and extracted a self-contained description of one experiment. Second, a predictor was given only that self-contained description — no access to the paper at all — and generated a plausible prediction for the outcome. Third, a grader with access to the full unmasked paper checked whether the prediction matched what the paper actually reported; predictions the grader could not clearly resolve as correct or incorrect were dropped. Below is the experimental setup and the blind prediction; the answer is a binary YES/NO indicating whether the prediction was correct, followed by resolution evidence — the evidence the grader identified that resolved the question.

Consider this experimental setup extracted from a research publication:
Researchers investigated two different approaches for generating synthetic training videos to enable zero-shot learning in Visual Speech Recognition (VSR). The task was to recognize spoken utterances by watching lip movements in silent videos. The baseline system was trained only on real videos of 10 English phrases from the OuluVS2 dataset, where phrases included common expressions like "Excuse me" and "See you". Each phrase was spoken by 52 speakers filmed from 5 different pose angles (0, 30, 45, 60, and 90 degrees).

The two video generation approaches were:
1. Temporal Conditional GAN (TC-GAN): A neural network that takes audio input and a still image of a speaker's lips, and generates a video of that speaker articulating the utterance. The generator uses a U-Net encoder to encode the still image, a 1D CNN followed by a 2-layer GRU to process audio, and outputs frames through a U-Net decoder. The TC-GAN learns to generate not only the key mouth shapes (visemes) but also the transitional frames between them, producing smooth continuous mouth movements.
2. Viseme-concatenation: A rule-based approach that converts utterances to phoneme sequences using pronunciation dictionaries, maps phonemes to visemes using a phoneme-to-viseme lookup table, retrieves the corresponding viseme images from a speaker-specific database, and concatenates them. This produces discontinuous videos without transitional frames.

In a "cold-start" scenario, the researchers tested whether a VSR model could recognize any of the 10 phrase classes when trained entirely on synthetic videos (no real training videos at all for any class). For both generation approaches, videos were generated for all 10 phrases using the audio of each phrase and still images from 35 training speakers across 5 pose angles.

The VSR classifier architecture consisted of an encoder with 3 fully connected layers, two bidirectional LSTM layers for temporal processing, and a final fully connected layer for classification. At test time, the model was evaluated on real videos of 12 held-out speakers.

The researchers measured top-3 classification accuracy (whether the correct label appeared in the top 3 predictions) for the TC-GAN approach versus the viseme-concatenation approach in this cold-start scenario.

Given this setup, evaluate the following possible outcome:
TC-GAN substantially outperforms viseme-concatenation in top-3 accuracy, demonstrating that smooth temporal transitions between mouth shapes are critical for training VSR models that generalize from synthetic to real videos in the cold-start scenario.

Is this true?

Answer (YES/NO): YES